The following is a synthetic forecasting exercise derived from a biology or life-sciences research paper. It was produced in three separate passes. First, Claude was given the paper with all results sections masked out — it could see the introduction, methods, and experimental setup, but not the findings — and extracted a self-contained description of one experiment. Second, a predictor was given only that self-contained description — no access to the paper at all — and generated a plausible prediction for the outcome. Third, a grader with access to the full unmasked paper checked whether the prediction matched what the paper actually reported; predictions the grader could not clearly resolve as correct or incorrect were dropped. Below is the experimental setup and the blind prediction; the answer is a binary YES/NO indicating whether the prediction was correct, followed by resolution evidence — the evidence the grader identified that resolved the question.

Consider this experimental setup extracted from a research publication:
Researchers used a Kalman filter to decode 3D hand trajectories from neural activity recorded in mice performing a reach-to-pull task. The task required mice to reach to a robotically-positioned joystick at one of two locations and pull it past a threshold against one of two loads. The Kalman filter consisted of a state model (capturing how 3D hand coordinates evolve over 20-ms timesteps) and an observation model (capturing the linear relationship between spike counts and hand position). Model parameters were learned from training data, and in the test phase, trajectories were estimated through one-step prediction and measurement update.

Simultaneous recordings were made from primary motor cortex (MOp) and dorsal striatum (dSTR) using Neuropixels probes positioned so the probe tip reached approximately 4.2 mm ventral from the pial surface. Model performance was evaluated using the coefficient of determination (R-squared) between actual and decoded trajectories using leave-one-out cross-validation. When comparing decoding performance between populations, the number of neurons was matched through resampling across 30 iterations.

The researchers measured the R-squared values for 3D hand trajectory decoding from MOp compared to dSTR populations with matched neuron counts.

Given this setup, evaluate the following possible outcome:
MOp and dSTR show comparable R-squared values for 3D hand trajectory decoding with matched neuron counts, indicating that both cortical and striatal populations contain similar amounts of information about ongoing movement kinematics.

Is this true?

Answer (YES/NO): YES